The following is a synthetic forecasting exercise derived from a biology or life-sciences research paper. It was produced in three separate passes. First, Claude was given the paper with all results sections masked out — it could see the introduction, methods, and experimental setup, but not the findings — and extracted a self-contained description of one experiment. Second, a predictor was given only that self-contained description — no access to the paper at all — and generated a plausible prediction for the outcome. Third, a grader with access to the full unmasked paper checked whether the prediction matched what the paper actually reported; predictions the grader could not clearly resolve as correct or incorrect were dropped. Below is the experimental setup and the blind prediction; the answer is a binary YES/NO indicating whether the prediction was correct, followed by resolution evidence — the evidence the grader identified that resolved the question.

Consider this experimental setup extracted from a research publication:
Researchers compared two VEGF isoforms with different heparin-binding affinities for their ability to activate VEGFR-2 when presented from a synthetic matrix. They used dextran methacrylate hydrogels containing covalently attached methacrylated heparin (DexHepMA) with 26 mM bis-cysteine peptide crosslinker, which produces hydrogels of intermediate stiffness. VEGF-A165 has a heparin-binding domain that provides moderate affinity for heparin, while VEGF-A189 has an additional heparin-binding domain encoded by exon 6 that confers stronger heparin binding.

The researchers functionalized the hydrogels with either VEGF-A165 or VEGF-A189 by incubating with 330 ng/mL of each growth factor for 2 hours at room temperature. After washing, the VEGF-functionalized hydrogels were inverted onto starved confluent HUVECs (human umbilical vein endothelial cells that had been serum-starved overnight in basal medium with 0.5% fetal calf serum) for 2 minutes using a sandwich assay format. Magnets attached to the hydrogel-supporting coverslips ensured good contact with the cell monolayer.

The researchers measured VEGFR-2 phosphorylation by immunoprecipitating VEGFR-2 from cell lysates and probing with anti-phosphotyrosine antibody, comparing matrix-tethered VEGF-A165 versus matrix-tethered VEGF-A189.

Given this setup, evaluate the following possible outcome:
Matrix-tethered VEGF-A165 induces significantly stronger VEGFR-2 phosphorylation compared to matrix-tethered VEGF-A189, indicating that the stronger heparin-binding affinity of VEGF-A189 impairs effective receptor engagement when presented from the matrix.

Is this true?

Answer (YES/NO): YES